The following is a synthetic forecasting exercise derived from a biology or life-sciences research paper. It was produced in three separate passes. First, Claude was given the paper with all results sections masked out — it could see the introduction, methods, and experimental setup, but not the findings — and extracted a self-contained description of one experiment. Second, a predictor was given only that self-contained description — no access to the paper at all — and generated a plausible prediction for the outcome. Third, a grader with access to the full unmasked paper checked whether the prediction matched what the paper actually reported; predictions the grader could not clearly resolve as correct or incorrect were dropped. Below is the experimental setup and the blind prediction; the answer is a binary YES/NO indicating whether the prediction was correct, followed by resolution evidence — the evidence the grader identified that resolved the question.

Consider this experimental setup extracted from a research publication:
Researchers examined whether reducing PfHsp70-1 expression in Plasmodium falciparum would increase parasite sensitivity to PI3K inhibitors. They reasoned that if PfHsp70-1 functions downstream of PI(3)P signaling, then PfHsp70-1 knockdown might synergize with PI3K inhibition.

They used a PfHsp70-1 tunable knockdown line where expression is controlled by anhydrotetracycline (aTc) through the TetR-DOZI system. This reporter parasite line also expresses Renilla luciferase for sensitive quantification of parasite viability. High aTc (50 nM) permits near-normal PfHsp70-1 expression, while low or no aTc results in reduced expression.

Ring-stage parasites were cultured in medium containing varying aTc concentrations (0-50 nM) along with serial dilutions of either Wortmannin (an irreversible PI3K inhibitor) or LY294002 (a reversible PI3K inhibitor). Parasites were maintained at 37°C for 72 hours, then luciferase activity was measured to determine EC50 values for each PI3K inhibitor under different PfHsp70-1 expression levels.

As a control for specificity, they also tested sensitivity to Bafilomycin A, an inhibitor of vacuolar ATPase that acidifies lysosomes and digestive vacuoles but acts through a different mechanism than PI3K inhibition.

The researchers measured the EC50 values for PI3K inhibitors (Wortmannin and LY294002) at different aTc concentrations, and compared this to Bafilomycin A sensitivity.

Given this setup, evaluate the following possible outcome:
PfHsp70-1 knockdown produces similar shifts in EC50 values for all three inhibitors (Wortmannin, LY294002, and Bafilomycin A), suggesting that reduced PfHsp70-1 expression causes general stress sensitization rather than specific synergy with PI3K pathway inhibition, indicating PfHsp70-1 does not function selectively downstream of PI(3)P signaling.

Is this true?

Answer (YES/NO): NO